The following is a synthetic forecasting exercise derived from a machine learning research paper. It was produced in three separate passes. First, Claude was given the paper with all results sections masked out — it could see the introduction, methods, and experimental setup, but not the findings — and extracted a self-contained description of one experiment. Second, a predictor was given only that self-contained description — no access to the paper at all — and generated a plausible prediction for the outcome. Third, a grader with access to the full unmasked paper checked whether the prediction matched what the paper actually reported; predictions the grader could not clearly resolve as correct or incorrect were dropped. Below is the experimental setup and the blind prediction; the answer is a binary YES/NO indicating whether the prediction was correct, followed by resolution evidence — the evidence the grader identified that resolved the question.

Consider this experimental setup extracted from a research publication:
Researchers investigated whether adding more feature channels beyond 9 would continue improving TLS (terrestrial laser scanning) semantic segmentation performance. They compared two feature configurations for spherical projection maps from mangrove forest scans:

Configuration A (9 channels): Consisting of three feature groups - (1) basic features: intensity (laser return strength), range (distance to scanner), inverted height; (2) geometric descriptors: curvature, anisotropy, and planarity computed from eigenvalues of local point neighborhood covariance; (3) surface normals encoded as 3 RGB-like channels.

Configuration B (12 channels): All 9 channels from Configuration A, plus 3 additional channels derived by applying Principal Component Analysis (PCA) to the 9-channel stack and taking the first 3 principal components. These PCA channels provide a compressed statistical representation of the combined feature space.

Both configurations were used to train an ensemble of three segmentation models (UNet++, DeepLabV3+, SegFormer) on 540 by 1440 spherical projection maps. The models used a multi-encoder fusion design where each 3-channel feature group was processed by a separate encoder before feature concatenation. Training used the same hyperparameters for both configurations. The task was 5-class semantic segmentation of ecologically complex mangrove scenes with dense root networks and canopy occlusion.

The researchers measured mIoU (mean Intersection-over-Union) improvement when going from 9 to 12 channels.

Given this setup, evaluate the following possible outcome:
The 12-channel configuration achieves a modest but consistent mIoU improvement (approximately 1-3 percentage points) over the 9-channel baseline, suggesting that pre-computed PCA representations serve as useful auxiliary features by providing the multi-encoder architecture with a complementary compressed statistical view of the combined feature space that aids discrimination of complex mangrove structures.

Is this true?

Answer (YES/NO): NO